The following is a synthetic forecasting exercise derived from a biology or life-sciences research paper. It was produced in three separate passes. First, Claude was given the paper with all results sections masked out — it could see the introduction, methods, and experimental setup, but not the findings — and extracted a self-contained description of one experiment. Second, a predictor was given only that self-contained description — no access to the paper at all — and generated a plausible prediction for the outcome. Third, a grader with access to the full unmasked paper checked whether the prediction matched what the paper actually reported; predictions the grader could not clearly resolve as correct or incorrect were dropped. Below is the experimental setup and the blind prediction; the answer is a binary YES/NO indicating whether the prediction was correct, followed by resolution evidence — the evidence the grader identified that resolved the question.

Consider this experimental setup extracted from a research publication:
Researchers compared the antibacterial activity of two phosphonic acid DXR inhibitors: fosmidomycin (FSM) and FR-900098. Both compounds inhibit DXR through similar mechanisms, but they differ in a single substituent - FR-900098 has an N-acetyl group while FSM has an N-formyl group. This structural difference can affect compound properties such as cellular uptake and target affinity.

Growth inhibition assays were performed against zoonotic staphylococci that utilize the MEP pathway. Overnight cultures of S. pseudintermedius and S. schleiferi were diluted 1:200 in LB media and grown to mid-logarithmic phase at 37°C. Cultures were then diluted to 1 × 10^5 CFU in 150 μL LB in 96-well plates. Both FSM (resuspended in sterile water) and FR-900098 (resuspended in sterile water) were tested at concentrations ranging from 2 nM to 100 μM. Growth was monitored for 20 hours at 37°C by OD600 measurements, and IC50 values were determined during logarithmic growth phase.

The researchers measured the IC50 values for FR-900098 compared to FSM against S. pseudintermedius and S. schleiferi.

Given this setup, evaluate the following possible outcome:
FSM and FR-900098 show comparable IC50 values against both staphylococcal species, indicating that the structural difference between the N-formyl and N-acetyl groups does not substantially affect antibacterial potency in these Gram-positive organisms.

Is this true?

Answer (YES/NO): NO